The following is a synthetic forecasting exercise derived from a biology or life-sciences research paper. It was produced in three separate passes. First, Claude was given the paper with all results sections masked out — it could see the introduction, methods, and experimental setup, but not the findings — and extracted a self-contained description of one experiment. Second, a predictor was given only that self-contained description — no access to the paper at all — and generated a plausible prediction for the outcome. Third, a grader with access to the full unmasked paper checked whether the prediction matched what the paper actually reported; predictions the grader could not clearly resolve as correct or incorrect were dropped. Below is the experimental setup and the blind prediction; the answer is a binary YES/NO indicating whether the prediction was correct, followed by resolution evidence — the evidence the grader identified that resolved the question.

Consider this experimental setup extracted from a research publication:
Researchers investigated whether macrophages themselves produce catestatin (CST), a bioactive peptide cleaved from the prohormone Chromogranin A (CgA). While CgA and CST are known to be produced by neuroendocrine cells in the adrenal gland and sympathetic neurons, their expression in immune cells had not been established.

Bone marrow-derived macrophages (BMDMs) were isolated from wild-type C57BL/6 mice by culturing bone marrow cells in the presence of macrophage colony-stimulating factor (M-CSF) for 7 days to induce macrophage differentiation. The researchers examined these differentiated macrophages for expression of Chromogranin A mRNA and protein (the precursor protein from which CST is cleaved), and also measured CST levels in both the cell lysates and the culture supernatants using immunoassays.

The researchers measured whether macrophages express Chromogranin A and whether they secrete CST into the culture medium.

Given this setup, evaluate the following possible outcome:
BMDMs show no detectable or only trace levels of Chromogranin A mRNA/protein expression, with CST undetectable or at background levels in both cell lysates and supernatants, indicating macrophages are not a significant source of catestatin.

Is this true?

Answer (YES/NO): NO